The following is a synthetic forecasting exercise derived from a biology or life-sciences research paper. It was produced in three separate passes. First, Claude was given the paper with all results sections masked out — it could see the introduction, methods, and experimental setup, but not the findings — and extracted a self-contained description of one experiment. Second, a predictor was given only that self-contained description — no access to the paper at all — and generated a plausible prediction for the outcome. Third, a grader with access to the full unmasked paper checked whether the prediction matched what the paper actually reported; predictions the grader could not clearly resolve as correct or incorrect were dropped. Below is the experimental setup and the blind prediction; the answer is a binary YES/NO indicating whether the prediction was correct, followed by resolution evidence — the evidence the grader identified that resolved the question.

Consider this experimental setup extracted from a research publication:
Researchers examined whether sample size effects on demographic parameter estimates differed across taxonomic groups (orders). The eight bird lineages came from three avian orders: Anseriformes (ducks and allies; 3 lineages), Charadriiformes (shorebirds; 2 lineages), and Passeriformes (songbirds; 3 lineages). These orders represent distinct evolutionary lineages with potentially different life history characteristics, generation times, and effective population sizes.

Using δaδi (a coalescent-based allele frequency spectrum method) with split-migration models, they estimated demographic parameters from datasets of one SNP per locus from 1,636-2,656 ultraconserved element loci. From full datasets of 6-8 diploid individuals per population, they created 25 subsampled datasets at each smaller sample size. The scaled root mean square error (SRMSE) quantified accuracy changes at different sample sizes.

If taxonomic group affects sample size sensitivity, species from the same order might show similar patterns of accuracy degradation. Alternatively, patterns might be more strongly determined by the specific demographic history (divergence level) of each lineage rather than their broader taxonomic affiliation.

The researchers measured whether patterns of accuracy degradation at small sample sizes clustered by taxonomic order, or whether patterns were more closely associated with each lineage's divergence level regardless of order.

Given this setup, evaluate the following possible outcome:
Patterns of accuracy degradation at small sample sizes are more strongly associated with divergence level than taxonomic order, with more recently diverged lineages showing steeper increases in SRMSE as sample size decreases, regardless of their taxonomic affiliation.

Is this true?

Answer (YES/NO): YES